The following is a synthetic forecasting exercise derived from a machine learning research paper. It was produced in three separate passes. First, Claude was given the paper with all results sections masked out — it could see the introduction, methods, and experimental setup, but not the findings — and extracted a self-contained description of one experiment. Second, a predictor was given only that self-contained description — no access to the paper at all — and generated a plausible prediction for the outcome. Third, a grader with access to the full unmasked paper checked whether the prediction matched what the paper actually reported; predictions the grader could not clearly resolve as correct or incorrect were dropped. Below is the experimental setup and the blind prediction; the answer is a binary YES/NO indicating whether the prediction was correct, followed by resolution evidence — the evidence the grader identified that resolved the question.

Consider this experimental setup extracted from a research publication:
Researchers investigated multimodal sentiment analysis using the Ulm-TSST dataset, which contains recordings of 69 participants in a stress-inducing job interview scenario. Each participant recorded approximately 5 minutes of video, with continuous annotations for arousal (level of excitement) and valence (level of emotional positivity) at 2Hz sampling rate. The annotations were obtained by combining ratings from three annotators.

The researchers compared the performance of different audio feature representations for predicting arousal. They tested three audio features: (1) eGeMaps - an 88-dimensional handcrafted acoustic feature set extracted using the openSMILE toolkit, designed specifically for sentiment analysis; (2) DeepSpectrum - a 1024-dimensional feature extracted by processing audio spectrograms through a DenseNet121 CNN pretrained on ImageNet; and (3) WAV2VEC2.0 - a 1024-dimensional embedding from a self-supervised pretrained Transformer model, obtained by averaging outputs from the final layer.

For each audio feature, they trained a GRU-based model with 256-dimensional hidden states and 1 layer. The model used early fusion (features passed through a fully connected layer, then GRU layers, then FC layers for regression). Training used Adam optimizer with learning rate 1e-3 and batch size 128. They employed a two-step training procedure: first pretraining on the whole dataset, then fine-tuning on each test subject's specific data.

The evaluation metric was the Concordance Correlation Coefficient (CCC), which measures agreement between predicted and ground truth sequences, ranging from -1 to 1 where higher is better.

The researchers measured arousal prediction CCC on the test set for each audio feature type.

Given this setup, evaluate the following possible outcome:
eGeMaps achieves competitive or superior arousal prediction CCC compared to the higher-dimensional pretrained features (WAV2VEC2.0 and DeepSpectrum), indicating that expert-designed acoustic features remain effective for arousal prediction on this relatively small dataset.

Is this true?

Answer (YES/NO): NO